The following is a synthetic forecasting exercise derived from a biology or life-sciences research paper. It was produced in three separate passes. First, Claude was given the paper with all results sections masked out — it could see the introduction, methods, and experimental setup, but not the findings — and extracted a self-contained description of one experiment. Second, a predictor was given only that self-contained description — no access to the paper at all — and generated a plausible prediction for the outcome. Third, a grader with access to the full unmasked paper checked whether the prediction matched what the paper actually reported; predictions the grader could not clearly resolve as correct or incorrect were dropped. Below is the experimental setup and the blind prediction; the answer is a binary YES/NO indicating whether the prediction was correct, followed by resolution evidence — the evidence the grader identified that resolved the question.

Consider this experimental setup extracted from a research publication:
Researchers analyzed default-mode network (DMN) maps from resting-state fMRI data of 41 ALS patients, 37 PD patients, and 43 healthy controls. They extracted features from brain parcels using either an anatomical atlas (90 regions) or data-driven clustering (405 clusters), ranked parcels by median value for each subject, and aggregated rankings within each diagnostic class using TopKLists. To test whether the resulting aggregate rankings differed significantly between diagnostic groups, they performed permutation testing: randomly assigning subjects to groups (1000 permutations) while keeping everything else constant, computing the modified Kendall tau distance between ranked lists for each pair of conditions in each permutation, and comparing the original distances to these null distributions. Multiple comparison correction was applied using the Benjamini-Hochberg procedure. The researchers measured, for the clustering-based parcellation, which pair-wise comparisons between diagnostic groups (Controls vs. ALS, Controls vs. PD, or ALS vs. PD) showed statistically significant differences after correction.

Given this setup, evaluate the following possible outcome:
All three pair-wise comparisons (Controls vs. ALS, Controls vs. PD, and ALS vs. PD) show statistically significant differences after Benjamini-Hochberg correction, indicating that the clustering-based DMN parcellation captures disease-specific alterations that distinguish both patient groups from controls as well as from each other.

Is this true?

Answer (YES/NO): NO